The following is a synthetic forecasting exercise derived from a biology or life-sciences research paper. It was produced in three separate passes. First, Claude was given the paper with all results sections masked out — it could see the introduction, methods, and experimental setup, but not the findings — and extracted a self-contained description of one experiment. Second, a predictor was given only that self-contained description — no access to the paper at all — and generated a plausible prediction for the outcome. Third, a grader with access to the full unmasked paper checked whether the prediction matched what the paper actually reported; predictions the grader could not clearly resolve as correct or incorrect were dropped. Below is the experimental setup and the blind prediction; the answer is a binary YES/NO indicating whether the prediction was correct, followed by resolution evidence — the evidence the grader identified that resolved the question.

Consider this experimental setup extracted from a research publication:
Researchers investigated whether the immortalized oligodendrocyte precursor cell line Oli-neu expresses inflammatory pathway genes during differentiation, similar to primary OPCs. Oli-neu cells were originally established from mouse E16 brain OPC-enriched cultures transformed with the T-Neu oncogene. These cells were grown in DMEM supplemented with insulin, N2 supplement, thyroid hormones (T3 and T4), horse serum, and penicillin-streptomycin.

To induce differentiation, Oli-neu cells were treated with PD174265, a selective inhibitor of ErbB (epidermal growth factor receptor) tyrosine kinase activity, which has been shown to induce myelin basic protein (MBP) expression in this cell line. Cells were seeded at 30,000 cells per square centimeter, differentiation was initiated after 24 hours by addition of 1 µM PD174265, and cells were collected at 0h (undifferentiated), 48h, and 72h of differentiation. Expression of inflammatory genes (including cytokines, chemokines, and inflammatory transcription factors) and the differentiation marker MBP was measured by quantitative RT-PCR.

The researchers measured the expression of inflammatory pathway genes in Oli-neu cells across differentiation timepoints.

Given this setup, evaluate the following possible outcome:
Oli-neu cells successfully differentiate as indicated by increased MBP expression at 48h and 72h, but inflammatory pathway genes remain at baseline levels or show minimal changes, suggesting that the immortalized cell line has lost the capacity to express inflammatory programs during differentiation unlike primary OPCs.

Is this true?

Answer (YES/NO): NO